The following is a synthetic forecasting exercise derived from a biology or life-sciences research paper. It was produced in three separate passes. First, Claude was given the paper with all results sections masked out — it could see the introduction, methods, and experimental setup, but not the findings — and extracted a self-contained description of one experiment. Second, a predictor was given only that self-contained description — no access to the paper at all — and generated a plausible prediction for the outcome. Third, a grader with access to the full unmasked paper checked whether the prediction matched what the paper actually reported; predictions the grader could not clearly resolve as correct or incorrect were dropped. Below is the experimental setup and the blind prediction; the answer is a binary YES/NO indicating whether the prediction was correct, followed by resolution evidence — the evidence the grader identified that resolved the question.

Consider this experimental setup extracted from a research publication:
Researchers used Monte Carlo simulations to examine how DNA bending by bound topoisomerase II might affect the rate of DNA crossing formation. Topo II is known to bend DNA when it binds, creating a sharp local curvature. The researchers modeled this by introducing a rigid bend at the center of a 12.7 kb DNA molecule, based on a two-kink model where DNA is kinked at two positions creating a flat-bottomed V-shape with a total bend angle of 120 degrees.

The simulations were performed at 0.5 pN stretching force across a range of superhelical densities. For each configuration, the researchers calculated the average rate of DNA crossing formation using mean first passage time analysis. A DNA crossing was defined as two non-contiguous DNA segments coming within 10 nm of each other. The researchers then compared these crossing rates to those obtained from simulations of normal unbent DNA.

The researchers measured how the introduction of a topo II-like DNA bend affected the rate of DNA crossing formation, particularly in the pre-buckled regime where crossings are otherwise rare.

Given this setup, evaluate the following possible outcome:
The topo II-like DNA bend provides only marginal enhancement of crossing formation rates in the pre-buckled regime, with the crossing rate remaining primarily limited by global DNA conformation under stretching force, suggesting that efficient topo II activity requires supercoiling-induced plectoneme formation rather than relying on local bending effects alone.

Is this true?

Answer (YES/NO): NO